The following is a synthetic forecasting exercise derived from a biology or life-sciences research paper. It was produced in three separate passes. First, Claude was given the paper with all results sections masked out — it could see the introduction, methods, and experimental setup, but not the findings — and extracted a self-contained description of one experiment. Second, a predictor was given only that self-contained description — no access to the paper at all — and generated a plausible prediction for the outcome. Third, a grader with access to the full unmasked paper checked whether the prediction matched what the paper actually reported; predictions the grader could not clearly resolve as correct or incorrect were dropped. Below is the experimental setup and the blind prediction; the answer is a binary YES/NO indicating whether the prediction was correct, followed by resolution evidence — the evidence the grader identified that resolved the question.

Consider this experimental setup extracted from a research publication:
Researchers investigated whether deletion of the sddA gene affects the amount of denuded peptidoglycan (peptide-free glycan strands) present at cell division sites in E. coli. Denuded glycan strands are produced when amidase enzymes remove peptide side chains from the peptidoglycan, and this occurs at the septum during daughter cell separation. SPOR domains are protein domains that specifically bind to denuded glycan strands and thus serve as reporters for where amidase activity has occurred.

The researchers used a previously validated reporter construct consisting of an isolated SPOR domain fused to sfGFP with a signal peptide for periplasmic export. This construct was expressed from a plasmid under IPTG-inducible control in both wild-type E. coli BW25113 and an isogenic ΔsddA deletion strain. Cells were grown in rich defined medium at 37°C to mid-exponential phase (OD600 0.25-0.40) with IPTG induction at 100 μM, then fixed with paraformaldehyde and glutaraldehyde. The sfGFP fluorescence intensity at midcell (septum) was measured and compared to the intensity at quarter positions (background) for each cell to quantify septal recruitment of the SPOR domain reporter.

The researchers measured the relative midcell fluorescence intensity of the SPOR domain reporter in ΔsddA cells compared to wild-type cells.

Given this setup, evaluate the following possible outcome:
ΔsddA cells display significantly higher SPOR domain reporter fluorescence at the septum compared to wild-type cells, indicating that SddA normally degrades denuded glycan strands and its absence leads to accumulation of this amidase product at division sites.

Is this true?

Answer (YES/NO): NO